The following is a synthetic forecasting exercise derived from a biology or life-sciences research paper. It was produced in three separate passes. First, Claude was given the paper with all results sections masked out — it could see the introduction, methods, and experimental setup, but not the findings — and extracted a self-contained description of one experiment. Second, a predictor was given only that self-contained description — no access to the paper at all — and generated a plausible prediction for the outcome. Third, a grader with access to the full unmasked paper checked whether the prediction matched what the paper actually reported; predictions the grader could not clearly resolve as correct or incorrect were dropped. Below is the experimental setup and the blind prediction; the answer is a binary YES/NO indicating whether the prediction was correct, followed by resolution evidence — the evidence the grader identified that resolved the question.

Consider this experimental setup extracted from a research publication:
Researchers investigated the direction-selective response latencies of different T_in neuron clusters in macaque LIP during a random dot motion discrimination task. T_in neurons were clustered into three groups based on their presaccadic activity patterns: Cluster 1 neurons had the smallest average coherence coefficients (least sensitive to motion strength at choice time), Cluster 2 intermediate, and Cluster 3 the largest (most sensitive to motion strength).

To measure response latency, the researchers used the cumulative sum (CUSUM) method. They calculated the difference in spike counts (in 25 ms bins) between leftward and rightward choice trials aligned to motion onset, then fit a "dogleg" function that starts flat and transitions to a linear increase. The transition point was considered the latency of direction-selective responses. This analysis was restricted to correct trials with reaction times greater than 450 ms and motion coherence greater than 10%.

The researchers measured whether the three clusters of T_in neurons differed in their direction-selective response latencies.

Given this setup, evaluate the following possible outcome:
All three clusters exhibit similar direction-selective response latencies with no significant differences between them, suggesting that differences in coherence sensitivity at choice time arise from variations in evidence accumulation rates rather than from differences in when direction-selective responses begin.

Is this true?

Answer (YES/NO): YES